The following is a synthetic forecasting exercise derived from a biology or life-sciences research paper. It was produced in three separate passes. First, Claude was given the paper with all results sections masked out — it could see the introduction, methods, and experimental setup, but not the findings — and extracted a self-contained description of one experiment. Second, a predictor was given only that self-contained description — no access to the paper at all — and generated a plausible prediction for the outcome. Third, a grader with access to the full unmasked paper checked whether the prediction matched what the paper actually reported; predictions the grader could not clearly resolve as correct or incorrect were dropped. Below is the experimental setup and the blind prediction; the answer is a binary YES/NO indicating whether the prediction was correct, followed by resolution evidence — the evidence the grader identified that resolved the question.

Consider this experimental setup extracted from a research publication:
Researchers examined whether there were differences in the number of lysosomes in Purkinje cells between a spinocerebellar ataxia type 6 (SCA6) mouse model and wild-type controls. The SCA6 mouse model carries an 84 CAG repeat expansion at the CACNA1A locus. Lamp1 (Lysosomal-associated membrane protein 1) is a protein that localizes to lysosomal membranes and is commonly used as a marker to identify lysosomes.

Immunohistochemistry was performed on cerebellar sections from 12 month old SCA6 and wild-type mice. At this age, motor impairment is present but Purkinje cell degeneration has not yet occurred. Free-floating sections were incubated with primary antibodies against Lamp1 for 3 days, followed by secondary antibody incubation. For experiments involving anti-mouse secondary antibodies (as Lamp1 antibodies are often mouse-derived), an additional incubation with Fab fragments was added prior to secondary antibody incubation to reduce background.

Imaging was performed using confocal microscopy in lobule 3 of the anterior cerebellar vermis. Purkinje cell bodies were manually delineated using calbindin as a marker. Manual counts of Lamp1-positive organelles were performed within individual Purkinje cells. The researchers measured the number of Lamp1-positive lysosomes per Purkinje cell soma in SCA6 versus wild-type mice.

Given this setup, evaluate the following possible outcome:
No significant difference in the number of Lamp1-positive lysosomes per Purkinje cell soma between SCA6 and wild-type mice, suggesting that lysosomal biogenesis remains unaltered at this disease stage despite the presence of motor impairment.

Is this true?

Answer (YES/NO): YES